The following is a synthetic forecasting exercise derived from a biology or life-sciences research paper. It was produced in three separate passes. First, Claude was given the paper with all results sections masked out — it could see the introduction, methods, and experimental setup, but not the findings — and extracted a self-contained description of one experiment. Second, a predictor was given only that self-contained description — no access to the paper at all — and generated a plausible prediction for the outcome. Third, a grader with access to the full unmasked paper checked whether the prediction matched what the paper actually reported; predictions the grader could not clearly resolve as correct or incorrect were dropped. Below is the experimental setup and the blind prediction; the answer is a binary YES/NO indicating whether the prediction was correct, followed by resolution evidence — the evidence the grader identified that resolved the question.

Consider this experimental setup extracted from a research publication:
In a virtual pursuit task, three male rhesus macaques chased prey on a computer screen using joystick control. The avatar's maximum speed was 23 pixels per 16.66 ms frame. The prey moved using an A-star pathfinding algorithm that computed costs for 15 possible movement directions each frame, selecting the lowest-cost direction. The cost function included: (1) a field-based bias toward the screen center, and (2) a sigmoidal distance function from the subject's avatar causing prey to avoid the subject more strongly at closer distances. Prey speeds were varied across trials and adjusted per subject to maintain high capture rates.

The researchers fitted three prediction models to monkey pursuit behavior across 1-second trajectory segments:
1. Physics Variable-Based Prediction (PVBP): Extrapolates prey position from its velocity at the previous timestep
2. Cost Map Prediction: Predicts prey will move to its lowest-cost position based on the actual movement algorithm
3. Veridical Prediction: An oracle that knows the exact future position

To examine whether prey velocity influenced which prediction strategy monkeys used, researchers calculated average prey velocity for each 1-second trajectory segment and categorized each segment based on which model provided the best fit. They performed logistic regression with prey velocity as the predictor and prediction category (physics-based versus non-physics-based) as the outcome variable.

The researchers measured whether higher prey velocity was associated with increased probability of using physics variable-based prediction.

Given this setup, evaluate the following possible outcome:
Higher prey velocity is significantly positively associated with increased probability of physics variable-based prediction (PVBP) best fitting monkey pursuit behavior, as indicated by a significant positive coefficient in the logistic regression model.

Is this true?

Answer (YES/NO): YES